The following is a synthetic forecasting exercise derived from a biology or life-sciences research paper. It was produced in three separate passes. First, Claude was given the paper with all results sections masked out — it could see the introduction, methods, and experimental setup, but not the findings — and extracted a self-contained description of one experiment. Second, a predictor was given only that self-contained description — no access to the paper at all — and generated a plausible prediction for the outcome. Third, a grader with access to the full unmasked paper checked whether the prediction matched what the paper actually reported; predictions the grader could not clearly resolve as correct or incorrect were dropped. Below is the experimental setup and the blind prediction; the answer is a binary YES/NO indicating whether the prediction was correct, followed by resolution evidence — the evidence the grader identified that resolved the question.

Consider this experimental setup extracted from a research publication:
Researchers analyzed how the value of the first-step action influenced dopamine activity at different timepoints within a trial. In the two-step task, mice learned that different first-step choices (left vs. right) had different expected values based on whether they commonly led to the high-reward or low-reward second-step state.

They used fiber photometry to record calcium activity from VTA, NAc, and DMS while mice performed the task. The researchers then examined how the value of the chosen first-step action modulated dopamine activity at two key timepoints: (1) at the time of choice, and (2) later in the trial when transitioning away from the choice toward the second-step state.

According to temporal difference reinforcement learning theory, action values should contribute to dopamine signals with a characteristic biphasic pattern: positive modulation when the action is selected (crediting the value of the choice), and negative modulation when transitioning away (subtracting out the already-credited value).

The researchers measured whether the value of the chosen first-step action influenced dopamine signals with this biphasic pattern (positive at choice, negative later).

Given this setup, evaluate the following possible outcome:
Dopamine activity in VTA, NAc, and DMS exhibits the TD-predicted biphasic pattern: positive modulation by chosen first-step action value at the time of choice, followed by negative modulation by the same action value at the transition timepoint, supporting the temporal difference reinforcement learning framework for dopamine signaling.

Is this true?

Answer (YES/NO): YES